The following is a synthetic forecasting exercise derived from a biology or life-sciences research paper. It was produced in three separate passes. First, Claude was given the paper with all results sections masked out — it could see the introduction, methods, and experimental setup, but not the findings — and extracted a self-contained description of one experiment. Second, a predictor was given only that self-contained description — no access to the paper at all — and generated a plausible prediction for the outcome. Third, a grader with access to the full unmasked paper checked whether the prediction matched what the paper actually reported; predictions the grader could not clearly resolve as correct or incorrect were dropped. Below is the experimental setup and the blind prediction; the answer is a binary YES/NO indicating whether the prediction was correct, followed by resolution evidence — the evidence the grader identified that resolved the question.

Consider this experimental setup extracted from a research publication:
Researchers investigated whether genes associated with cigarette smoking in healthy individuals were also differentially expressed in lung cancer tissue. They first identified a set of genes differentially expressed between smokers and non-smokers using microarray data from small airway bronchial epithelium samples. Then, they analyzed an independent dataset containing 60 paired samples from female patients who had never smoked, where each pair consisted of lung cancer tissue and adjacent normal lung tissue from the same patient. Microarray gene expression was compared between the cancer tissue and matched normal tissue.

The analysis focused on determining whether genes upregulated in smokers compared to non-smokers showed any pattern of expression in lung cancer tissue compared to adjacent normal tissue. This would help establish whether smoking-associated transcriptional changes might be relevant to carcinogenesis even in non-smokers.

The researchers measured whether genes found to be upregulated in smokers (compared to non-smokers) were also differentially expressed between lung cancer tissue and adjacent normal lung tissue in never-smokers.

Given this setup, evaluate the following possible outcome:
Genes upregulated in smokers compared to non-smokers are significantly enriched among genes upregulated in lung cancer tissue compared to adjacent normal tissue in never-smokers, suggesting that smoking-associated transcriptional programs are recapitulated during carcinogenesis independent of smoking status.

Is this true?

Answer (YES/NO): NO